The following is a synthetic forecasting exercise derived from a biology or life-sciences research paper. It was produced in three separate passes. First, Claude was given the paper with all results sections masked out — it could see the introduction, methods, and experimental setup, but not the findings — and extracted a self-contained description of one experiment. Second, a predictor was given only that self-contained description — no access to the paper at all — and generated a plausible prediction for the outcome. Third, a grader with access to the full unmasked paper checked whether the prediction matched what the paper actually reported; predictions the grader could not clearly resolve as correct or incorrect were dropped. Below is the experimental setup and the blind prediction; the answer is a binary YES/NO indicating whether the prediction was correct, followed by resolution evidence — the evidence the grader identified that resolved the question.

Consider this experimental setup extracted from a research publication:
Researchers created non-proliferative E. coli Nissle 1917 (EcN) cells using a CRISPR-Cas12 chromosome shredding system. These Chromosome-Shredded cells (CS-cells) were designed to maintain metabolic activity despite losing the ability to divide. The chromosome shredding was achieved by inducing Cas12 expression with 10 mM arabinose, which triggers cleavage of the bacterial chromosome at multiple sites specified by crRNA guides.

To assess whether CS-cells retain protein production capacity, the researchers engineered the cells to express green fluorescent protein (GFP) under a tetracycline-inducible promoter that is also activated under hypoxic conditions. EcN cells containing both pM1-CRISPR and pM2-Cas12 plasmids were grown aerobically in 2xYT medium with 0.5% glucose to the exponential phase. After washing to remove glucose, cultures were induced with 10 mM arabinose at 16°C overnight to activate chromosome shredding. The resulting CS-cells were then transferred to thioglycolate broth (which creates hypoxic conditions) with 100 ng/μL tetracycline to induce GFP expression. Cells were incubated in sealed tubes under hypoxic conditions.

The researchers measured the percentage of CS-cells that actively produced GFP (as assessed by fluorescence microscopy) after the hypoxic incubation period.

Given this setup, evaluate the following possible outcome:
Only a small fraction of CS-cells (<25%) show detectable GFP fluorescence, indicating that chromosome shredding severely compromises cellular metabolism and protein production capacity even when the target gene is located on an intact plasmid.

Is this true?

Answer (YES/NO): NO